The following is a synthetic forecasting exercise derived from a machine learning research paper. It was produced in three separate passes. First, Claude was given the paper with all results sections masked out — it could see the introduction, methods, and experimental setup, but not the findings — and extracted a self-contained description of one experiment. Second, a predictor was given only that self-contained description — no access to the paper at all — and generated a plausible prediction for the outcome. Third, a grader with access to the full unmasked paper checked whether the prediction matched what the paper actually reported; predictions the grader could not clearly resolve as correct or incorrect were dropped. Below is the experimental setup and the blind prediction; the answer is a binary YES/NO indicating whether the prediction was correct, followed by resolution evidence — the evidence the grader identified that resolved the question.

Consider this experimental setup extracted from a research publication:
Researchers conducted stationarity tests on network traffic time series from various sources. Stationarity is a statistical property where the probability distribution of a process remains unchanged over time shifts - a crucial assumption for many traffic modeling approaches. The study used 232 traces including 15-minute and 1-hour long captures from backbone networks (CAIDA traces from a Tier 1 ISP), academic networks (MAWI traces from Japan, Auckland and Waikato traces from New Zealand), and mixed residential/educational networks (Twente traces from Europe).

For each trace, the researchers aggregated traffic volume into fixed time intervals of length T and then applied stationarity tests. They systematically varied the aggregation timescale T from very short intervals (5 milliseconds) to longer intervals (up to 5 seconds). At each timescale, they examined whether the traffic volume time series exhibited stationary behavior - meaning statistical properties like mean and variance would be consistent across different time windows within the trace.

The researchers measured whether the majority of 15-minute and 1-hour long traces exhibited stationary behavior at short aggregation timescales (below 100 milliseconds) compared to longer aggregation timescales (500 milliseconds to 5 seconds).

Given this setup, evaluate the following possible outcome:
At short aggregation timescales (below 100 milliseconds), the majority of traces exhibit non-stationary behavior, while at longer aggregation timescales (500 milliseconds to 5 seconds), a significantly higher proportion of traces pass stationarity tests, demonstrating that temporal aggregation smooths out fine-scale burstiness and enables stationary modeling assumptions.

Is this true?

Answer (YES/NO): NO